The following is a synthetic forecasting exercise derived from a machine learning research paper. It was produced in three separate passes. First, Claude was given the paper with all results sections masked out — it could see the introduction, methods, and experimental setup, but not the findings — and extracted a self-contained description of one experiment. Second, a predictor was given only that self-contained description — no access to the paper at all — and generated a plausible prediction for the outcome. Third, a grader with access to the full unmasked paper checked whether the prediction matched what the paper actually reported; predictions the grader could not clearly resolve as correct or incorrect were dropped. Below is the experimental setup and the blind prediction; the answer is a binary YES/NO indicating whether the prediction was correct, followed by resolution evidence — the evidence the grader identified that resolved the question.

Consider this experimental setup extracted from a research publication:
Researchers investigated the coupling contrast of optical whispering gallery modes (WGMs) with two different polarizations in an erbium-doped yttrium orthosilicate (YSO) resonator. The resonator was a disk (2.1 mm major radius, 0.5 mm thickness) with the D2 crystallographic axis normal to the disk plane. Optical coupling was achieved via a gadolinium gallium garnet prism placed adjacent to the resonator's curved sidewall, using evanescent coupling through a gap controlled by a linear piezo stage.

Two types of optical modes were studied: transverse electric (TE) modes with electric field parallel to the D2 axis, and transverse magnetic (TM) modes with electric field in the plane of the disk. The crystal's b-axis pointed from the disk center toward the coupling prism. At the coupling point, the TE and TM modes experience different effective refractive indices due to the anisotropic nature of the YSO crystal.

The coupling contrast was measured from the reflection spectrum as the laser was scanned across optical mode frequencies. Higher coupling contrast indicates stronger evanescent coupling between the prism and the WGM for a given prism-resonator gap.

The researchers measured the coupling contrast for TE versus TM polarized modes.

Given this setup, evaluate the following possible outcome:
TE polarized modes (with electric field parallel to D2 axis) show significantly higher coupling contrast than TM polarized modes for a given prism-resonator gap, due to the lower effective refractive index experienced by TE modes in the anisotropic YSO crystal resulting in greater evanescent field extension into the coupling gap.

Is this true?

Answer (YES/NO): YES